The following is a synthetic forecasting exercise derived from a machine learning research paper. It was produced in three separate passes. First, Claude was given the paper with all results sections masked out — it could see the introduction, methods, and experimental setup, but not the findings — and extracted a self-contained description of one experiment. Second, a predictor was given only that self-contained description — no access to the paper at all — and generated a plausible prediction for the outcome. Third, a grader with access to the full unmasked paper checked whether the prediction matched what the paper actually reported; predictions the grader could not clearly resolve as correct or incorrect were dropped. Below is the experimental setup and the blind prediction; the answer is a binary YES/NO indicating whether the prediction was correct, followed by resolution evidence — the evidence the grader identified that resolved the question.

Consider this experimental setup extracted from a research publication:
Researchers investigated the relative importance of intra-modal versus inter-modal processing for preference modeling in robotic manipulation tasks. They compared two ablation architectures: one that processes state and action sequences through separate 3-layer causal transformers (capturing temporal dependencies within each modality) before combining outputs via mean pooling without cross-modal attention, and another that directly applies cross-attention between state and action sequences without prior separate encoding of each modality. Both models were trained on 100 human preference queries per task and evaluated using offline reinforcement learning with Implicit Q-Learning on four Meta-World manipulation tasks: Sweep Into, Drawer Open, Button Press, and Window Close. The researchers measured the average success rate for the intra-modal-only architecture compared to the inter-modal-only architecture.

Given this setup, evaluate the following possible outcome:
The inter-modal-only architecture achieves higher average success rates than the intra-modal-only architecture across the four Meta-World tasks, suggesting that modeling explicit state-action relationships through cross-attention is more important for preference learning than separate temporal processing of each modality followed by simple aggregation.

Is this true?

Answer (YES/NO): NO